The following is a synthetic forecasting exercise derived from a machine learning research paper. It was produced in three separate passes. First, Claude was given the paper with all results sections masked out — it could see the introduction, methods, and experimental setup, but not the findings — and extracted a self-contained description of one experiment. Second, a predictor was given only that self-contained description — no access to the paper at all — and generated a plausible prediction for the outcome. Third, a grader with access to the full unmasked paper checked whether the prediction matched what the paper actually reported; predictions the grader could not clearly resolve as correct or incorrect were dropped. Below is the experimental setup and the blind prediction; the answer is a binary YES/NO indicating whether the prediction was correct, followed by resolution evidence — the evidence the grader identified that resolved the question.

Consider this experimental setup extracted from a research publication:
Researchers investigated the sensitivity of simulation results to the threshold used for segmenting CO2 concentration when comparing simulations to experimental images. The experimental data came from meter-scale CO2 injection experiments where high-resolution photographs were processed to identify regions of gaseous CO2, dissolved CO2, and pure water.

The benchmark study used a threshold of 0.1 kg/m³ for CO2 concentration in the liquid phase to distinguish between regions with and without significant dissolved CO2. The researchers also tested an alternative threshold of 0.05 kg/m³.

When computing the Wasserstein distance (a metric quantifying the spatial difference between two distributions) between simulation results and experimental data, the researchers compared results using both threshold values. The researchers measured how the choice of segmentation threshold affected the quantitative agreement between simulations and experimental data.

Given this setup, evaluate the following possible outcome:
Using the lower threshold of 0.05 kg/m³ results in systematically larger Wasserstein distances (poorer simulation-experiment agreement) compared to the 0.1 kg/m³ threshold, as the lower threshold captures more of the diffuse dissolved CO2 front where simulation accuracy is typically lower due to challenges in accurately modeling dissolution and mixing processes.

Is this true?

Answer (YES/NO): NO